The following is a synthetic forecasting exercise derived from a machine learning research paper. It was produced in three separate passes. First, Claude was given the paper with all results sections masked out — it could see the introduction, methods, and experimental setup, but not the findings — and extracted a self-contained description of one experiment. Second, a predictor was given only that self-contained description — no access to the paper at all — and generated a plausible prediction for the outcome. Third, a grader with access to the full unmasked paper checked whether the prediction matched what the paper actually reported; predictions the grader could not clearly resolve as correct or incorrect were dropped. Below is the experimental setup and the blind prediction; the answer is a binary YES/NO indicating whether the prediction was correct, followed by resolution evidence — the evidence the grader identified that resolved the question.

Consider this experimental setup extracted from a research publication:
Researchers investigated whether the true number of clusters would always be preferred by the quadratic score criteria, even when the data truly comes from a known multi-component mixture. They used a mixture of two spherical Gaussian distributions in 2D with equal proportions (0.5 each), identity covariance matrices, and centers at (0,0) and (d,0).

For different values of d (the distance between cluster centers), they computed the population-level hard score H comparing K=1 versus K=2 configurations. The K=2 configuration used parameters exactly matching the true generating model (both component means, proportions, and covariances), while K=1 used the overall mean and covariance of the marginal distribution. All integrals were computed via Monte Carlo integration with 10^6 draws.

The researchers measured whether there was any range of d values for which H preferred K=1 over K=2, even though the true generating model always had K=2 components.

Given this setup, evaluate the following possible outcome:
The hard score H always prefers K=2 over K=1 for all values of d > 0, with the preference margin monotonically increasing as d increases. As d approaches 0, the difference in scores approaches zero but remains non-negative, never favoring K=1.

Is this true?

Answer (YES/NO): NO